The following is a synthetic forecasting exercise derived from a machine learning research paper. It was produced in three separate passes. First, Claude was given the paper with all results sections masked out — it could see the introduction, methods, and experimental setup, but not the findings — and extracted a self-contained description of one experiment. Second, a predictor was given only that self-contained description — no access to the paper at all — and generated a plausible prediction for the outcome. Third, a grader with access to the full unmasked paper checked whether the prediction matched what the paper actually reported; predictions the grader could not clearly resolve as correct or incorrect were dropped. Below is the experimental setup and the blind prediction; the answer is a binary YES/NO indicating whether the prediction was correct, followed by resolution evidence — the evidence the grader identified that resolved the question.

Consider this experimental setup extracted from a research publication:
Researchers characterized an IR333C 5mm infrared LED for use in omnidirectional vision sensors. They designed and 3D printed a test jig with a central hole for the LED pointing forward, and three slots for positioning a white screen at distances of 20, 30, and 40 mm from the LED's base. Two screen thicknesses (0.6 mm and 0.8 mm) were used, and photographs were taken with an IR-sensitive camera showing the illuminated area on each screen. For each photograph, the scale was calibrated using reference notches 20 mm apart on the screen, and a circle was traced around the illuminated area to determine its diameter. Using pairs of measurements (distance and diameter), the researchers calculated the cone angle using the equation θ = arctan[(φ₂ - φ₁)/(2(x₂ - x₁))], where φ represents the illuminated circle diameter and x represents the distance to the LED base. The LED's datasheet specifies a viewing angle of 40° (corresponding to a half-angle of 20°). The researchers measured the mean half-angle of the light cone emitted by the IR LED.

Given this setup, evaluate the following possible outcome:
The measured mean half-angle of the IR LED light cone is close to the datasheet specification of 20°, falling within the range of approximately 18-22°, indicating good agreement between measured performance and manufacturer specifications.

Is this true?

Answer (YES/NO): YES